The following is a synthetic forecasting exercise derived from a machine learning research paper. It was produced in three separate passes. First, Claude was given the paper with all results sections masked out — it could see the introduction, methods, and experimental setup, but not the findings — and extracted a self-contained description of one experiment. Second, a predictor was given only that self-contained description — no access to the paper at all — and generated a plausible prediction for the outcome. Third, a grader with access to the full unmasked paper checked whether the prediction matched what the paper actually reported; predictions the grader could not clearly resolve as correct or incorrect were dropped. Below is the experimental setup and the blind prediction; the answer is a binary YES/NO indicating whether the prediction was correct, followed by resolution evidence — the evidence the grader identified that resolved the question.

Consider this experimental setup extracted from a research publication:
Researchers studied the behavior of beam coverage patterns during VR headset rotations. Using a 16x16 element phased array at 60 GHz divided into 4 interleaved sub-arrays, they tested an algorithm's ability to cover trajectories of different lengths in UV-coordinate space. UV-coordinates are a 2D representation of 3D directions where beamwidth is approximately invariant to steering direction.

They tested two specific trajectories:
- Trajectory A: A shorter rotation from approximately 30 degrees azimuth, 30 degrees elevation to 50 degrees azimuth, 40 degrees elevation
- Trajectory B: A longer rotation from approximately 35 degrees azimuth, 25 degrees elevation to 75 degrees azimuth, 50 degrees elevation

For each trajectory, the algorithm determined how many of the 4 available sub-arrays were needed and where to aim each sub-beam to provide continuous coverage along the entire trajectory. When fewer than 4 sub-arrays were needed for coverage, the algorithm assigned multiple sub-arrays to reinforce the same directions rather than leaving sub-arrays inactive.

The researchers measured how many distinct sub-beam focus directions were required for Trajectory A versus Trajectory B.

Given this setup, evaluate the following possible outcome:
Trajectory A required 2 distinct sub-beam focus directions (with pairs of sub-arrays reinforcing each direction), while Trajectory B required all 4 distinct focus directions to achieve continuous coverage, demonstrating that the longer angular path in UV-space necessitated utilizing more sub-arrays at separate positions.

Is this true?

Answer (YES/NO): NO